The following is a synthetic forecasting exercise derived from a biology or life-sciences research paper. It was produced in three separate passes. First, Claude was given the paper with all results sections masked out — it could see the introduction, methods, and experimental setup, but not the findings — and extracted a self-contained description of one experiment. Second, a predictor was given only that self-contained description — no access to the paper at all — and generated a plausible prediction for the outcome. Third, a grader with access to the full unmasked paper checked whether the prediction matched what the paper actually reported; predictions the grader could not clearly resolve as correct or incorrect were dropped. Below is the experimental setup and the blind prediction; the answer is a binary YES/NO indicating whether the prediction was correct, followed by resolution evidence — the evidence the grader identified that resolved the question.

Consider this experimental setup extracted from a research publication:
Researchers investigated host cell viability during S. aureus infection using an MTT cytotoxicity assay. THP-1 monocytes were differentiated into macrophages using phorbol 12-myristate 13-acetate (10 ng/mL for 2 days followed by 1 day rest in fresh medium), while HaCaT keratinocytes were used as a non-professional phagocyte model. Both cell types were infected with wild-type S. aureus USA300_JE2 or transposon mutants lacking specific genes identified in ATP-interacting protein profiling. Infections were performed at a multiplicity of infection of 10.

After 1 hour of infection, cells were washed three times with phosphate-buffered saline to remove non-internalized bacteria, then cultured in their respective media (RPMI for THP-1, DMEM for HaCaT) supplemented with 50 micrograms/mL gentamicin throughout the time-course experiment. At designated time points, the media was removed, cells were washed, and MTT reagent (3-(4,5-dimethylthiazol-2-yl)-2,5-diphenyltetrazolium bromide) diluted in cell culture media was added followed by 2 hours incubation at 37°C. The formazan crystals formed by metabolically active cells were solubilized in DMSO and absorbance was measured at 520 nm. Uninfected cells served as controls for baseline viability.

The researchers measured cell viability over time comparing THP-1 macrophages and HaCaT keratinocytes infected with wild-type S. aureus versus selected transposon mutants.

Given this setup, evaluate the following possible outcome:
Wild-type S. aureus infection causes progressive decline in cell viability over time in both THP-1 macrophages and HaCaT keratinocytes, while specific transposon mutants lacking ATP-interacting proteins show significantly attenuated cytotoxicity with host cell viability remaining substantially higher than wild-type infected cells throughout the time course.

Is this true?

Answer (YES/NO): YES